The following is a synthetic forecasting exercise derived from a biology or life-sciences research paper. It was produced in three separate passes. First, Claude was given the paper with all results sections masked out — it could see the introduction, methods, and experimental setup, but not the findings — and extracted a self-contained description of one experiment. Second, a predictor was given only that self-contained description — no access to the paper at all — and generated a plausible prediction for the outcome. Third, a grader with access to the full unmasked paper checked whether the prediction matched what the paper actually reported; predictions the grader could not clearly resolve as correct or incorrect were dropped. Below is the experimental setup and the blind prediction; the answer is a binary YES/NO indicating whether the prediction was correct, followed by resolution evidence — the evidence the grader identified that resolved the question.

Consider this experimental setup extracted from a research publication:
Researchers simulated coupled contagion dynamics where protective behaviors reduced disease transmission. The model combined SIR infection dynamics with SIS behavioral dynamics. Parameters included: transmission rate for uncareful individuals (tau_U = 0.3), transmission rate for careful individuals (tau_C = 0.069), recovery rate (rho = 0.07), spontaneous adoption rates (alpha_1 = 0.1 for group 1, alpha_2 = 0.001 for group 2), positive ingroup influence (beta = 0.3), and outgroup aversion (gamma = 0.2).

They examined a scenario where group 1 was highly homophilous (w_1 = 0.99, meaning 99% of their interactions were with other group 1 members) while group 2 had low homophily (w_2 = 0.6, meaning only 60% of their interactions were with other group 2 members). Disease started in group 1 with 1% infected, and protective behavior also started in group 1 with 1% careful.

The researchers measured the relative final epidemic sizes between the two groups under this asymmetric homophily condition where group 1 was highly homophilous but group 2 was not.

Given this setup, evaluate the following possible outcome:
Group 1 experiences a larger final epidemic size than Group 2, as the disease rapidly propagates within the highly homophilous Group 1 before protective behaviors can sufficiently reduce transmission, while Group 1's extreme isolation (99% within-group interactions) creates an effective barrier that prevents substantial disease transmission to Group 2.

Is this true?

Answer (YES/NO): NO